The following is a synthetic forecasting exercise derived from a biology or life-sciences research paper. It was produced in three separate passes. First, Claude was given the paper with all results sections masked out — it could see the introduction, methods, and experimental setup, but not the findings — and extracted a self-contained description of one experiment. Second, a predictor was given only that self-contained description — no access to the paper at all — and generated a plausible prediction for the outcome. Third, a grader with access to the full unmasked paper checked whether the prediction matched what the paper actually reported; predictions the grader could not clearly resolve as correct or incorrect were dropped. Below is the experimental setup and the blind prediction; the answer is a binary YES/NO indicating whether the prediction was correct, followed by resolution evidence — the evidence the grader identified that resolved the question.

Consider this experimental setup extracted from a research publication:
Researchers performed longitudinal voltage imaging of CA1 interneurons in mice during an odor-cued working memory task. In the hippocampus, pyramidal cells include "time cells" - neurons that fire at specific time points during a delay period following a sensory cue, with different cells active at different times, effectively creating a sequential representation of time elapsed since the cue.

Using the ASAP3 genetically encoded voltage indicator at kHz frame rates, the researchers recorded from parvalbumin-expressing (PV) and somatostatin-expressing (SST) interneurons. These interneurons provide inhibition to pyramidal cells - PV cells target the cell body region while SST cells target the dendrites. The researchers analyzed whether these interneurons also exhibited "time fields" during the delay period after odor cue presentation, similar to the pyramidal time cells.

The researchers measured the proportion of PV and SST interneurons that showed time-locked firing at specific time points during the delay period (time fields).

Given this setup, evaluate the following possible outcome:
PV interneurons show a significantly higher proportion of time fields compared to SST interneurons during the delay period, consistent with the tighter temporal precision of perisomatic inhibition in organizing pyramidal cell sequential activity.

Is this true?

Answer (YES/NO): NO